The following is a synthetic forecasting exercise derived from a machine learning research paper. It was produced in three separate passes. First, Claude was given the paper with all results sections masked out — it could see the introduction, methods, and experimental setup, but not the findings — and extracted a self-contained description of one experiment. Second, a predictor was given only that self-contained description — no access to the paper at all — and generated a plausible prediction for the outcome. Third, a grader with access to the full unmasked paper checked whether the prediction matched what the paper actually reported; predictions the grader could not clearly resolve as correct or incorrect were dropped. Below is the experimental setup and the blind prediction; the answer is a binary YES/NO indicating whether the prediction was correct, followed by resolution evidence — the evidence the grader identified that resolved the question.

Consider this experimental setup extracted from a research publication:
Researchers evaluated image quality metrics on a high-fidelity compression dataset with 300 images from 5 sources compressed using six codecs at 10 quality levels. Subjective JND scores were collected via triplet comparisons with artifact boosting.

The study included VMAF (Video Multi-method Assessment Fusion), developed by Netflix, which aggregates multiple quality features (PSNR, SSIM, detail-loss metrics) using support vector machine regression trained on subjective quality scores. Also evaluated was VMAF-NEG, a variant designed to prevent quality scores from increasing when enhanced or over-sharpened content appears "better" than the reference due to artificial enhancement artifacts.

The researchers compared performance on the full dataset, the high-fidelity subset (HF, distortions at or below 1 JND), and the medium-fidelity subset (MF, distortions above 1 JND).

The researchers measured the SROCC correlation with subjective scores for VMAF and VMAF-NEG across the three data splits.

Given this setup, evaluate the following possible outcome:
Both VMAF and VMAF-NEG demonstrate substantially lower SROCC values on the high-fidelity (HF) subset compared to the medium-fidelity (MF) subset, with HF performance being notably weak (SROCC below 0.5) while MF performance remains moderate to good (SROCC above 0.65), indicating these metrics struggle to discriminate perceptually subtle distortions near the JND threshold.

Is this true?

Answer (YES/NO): NO